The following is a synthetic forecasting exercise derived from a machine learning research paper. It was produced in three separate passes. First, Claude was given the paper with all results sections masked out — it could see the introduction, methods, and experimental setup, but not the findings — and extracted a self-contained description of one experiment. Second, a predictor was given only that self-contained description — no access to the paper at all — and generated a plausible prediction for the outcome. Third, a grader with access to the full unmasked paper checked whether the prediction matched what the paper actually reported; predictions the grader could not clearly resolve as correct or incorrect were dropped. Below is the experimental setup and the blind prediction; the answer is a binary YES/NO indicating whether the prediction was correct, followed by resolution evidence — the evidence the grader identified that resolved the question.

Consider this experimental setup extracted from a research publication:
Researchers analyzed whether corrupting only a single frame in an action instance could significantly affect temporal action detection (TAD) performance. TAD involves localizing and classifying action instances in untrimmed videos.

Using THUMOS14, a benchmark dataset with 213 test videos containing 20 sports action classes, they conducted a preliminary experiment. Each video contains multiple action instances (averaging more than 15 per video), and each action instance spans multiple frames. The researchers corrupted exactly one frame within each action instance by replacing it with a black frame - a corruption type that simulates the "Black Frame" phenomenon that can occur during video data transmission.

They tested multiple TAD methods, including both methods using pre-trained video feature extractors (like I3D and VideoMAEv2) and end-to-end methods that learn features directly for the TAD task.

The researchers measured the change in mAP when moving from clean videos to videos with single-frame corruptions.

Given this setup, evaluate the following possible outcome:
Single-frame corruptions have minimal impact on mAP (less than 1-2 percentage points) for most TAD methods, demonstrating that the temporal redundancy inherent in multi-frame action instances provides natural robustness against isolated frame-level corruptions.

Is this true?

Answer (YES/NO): NO